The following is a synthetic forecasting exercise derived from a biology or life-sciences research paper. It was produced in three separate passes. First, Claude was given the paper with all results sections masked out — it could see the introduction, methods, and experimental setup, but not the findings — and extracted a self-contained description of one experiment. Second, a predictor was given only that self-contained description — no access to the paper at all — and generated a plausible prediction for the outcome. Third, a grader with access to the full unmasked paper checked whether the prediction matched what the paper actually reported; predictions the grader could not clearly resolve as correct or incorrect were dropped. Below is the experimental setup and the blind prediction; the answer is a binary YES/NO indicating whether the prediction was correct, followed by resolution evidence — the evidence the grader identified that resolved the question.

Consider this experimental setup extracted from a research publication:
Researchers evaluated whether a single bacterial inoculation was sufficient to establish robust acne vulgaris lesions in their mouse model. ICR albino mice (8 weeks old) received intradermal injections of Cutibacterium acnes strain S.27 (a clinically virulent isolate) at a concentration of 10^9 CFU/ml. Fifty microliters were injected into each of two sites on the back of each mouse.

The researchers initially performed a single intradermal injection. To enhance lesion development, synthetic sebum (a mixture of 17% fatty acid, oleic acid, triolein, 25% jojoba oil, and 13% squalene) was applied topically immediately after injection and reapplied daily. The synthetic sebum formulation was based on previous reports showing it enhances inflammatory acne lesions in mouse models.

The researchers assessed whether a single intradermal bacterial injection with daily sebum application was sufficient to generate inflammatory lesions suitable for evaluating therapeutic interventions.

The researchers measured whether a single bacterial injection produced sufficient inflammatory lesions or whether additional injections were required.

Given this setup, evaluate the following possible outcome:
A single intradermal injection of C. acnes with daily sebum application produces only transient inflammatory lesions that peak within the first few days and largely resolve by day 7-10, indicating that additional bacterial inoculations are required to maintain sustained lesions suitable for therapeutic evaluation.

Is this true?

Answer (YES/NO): NO